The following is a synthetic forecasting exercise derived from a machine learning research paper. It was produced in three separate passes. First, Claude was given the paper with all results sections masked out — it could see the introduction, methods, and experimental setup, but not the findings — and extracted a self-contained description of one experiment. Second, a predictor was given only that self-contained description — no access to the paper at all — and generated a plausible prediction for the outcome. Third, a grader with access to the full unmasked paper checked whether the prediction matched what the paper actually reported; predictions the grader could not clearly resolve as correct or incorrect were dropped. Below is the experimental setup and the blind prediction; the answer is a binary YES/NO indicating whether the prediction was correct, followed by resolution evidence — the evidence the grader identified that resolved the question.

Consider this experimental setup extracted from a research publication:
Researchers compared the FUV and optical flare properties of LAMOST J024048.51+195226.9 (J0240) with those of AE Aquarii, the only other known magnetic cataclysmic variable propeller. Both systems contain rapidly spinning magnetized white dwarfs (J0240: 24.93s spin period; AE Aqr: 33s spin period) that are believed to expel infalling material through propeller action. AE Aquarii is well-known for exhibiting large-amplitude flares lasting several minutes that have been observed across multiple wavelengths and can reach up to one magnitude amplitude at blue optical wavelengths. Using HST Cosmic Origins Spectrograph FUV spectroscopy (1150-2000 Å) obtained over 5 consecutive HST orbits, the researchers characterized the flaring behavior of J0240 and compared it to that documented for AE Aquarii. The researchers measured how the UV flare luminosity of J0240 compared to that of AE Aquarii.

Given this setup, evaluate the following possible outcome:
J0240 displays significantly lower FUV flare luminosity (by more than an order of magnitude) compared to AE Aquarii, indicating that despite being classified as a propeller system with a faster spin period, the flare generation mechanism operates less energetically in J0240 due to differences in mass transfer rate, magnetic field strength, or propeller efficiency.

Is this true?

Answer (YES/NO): NO